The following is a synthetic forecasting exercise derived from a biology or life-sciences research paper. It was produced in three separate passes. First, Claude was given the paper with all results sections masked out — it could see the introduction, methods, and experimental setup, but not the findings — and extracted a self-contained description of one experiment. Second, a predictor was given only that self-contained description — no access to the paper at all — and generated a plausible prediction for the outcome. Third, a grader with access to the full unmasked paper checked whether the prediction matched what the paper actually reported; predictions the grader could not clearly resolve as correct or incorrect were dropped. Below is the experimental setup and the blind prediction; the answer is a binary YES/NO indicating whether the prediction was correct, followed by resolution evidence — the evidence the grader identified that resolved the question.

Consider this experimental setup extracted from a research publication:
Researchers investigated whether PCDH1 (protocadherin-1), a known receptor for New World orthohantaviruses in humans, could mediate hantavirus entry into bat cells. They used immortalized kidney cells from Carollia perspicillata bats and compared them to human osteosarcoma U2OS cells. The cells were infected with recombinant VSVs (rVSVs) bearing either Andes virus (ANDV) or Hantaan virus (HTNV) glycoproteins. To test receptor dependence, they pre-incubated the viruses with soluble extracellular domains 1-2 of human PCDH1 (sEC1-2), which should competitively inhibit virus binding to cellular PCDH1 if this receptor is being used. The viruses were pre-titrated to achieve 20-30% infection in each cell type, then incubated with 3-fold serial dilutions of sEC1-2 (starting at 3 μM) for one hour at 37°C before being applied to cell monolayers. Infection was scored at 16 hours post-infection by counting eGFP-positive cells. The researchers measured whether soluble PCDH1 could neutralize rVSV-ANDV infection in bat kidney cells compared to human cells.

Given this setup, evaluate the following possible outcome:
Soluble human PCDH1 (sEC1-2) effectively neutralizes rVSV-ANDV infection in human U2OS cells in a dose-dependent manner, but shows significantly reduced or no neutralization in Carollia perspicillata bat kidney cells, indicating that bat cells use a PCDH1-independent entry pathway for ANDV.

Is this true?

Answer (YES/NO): NO